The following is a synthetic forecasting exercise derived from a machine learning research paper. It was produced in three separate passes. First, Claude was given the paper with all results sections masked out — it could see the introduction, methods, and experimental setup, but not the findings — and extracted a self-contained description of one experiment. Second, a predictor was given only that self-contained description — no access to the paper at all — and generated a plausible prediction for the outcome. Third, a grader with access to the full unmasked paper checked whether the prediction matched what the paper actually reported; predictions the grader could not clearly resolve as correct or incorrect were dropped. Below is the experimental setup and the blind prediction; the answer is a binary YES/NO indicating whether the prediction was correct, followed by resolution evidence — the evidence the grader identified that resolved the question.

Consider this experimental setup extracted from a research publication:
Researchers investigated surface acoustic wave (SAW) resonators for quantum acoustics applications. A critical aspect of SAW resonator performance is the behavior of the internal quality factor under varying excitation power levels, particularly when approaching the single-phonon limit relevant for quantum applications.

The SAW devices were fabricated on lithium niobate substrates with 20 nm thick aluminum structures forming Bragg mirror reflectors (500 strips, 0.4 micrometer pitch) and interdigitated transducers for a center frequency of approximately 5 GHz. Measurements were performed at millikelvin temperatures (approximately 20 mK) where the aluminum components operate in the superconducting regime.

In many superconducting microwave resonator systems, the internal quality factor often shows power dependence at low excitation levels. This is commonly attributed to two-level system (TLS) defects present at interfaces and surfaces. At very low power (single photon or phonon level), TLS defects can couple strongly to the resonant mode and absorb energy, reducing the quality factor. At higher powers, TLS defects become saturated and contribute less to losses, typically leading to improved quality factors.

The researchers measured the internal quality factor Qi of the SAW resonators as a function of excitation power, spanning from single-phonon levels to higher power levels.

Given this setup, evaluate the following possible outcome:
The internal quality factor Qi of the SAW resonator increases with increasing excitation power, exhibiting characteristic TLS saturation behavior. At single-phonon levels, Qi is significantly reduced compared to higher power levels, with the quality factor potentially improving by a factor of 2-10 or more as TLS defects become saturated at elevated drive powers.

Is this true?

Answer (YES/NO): YES